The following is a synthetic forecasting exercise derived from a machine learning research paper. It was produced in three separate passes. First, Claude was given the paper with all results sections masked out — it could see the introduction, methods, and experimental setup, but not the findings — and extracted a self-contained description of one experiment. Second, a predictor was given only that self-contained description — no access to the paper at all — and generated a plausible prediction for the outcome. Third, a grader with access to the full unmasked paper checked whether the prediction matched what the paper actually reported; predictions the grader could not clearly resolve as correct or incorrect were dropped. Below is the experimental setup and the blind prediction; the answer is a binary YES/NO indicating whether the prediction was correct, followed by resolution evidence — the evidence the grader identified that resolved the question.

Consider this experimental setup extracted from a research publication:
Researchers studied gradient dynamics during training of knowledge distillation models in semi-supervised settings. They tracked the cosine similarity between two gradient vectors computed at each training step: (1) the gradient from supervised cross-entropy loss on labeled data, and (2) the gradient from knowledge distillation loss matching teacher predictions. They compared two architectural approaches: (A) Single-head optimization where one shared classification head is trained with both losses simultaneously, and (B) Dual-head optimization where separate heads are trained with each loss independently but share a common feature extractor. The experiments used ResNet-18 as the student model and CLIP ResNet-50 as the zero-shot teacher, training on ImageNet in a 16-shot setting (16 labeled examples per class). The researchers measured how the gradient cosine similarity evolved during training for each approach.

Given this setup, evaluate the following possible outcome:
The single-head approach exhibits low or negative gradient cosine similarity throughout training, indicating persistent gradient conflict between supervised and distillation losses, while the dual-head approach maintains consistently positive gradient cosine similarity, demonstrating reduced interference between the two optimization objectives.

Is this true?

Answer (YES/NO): YES